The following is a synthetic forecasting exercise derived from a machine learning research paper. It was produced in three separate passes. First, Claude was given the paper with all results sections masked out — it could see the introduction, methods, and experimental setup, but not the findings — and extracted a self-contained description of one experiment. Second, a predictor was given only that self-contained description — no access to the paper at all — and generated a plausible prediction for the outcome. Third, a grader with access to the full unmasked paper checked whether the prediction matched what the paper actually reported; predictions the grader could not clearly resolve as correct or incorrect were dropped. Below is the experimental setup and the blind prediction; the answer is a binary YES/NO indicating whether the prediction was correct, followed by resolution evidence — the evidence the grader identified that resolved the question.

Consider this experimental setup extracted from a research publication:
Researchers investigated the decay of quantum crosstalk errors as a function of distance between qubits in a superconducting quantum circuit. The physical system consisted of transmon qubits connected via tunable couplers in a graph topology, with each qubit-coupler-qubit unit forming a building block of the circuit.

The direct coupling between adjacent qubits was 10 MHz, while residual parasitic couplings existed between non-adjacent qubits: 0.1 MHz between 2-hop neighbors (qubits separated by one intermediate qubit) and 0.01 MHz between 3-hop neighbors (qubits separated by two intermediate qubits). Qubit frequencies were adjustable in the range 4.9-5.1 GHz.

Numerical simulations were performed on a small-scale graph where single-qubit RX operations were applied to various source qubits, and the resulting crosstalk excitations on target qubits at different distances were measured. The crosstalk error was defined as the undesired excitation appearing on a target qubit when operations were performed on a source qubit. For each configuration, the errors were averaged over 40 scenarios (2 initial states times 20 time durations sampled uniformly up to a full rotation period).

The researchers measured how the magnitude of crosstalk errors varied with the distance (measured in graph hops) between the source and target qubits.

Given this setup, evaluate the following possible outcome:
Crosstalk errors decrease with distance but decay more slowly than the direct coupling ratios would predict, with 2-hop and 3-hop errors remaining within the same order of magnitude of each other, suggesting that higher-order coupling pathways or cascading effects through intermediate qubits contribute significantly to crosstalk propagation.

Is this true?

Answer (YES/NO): NO